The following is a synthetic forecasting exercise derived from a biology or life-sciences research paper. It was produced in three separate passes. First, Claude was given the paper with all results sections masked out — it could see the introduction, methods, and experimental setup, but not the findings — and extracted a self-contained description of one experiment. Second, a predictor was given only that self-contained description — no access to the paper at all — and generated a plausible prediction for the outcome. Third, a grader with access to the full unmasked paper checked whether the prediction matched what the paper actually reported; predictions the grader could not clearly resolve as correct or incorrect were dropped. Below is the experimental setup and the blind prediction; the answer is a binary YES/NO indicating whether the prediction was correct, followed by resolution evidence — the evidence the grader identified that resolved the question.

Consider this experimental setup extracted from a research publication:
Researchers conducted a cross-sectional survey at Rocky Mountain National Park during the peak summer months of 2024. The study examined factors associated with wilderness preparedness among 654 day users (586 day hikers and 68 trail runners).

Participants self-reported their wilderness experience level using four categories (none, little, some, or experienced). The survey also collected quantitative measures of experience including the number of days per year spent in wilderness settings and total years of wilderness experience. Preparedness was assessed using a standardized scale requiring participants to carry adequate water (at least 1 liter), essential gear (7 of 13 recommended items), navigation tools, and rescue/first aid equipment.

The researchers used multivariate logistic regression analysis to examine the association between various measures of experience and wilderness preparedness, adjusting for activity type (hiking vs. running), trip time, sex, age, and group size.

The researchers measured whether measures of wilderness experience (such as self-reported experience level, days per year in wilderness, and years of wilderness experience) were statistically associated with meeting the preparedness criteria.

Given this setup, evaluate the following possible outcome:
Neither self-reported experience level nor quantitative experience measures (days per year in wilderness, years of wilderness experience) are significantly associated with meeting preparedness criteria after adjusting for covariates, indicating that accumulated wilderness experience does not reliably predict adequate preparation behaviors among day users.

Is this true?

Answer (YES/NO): NO